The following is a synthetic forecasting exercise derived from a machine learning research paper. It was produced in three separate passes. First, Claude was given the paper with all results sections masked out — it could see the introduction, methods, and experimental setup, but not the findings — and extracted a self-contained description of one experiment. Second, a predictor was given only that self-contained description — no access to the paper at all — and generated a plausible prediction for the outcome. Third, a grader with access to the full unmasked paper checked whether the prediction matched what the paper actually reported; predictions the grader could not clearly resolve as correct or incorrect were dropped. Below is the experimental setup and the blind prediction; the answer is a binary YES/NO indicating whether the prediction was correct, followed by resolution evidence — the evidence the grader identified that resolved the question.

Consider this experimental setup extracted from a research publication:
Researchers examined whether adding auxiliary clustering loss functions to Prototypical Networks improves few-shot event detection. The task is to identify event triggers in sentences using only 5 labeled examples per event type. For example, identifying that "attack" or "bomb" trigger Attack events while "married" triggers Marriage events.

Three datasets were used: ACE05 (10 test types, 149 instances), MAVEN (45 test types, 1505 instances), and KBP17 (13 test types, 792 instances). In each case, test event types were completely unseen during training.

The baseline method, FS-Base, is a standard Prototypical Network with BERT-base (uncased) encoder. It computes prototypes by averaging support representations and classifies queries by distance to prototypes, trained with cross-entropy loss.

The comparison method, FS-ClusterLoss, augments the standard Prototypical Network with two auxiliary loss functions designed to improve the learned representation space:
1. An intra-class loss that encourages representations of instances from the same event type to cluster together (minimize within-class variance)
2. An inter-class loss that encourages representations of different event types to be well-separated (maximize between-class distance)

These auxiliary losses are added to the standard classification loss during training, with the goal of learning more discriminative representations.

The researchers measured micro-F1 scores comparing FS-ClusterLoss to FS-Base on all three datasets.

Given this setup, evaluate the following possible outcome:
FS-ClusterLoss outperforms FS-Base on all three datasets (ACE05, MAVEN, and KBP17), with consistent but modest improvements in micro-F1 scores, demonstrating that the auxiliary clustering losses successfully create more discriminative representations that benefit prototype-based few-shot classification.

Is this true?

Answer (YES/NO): NO